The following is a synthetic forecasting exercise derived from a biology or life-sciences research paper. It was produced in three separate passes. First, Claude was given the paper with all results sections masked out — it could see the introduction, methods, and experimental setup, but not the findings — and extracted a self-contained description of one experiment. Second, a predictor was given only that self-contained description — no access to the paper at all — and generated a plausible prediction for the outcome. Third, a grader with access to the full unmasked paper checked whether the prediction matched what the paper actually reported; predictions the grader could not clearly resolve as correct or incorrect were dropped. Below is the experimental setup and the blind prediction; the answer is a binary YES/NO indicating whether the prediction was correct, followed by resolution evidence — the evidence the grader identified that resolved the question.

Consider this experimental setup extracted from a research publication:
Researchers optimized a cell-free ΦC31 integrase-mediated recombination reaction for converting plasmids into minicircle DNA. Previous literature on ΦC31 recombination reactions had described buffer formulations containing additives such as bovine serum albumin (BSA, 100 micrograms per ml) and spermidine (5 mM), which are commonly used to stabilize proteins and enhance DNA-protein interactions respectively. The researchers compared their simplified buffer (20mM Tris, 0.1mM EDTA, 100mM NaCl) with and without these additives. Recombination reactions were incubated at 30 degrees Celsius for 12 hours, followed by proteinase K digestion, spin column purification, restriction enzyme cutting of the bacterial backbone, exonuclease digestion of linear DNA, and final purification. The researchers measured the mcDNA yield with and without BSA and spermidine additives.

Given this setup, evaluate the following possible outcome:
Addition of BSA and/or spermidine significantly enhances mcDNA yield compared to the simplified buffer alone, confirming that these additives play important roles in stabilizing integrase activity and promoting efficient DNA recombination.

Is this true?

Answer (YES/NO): NO